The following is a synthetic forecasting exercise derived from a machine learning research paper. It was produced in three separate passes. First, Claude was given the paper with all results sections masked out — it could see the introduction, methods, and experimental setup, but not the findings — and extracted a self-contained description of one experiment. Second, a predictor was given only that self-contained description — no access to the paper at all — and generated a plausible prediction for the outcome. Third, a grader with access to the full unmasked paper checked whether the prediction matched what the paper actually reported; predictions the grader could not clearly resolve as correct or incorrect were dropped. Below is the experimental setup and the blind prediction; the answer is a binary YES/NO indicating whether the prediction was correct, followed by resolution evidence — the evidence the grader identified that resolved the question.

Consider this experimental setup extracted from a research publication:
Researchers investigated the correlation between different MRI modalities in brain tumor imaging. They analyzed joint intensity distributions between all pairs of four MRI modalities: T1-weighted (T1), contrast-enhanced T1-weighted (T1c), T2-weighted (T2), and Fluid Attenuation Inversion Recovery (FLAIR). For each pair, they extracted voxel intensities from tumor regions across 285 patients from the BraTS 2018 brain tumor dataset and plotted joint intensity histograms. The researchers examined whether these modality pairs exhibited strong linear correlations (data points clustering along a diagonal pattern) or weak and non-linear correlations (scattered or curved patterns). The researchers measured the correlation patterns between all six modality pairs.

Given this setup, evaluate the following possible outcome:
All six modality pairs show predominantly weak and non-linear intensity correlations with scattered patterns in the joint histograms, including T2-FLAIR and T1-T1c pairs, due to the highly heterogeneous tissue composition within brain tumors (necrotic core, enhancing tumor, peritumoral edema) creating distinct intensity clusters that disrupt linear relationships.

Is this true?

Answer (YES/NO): NO